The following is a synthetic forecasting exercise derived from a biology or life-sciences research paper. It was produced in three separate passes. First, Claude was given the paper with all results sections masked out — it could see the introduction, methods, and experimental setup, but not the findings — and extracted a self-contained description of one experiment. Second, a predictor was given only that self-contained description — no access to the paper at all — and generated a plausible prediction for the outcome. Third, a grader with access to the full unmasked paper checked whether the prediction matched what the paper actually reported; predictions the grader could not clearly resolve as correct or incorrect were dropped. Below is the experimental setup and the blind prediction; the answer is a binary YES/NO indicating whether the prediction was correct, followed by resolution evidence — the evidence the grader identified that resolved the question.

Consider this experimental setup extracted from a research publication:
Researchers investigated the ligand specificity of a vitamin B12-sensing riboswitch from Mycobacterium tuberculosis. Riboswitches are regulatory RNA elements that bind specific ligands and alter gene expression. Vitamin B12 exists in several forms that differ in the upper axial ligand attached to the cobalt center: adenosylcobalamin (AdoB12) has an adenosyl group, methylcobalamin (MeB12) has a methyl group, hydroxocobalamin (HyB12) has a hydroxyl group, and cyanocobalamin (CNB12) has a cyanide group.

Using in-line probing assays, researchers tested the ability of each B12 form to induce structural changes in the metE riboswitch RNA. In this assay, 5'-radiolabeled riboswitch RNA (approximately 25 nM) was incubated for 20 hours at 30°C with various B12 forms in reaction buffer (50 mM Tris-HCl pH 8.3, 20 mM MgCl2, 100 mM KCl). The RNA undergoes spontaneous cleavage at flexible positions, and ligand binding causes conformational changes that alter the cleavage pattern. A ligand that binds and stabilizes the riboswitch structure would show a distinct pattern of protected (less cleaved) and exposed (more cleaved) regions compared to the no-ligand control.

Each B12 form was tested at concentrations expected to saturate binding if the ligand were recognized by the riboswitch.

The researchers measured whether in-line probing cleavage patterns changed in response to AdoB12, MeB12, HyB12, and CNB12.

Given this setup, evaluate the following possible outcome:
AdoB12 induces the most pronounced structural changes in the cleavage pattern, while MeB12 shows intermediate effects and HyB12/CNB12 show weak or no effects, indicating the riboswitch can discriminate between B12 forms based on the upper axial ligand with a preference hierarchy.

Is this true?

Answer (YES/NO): NO